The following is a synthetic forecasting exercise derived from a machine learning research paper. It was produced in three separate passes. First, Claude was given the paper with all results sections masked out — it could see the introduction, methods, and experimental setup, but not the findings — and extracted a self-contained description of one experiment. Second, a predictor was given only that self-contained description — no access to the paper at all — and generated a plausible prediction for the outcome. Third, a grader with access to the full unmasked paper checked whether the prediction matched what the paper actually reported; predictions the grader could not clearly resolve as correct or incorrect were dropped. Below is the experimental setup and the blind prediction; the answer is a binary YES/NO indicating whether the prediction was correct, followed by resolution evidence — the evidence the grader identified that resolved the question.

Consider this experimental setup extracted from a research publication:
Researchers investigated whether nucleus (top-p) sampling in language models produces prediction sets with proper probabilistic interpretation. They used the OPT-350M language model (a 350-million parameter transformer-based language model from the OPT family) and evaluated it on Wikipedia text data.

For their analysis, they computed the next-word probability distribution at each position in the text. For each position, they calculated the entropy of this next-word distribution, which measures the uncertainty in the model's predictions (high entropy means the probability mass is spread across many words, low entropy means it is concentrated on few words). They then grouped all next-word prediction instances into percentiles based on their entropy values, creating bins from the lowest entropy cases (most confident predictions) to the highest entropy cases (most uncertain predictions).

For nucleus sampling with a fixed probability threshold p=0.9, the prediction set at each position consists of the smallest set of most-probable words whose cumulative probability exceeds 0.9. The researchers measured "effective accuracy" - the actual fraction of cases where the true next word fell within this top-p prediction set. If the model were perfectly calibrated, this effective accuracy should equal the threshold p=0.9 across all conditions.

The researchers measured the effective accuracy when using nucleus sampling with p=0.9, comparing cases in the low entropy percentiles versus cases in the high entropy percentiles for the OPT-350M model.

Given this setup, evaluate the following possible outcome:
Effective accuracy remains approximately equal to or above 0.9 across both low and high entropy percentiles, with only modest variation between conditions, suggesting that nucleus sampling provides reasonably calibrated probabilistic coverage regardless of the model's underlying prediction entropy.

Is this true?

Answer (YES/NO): NO